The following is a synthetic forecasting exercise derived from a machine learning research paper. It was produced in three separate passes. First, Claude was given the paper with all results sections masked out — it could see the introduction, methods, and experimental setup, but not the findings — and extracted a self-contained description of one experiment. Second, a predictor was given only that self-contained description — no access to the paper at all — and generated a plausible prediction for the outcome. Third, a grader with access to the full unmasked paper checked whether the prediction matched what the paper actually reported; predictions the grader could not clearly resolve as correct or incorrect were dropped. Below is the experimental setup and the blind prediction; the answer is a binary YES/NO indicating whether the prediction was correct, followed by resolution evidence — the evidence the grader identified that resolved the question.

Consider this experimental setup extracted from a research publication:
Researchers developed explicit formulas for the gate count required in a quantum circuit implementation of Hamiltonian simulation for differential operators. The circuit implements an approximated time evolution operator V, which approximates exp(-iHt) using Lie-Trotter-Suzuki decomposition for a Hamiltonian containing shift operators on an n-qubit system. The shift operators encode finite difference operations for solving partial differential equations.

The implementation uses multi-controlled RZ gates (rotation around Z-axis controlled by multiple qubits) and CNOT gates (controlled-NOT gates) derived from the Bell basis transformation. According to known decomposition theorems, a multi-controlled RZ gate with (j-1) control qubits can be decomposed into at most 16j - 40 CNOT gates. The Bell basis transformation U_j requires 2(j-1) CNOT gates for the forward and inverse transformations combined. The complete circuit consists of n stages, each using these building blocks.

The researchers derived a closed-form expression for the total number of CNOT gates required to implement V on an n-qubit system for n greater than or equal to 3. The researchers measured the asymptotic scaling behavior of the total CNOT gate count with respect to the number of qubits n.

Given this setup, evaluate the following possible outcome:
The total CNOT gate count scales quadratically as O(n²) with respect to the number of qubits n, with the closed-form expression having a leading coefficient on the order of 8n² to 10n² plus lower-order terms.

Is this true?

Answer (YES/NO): YES